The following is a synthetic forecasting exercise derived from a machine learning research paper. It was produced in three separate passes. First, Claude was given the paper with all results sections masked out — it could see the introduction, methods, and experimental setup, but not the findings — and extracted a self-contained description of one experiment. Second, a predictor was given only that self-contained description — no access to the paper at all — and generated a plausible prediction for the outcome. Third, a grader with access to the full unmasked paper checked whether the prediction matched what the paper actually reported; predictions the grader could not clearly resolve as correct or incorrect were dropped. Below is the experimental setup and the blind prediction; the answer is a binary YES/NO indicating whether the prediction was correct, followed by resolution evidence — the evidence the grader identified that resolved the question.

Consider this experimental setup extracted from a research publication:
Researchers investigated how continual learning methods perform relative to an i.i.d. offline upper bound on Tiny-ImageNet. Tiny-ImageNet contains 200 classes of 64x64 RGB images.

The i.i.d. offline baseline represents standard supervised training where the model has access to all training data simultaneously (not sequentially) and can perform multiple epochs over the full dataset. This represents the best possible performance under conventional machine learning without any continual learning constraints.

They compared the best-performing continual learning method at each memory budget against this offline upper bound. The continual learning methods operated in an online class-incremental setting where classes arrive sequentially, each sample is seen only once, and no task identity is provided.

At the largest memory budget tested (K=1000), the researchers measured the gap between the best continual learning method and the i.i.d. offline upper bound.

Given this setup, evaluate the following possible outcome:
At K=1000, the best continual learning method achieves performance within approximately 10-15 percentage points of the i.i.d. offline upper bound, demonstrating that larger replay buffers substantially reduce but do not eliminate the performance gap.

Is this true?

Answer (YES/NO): YES